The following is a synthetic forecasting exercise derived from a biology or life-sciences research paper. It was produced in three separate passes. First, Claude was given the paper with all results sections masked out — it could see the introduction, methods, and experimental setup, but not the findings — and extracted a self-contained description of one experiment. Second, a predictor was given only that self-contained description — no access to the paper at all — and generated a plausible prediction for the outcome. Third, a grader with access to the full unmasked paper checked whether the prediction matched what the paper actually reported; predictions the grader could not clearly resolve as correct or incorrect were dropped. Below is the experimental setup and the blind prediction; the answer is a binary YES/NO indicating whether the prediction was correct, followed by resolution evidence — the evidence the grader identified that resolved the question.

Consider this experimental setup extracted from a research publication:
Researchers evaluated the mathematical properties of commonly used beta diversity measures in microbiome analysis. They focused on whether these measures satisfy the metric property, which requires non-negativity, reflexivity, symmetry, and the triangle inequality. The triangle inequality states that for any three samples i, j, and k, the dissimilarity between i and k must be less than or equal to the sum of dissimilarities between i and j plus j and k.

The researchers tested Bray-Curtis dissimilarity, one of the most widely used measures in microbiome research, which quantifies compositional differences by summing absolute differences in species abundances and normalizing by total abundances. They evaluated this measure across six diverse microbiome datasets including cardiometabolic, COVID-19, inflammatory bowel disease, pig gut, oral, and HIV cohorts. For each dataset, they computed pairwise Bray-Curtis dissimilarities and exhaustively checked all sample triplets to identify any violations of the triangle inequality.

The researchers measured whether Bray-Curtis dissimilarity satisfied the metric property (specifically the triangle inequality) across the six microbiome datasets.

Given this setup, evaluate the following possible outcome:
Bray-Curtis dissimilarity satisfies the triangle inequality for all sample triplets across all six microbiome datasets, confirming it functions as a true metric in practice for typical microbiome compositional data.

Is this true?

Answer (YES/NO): NO